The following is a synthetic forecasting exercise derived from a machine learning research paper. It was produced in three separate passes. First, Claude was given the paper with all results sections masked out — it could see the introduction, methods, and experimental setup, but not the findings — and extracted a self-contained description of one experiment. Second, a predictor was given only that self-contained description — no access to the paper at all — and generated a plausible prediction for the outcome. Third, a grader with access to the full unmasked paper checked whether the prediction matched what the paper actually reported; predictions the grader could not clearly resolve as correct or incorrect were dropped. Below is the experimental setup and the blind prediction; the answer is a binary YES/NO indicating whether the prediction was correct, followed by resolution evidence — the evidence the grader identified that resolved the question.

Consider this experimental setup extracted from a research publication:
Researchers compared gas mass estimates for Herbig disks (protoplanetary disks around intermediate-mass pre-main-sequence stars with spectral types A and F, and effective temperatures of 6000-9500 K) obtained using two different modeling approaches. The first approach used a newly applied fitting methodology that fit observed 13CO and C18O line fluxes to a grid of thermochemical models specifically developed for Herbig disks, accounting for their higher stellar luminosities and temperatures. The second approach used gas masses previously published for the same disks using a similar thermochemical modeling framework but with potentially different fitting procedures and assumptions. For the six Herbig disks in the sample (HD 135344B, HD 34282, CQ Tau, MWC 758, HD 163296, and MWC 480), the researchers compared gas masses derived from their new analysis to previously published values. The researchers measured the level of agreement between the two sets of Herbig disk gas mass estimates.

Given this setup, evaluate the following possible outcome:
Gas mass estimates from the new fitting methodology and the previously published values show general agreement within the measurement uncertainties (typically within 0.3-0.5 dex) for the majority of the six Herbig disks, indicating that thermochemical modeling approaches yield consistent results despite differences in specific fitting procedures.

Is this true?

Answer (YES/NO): YES